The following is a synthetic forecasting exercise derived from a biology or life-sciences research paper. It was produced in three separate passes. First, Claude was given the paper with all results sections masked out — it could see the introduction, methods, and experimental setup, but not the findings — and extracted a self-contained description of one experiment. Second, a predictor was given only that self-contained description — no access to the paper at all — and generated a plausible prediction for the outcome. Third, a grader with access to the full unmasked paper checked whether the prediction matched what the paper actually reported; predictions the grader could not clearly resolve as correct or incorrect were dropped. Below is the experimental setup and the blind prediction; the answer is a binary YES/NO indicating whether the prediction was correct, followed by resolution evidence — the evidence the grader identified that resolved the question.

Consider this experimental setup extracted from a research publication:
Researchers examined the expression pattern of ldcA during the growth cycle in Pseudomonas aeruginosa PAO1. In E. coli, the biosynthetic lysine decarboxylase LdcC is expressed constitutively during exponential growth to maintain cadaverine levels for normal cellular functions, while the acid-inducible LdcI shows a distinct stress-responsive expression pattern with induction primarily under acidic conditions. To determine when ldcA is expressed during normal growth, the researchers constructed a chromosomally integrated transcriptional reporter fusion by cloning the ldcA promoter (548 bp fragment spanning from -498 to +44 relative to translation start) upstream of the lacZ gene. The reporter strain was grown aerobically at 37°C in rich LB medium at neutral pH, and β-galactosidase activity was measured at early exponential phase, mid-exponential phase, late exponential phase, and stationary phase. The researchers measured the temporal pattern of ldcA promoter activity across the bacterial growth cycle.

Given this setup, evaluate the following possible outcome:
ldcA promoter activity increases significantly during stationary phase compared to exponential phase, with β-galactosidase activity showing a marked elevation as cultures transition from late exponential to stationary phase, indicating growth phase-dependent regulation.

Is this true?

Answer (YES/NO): NO